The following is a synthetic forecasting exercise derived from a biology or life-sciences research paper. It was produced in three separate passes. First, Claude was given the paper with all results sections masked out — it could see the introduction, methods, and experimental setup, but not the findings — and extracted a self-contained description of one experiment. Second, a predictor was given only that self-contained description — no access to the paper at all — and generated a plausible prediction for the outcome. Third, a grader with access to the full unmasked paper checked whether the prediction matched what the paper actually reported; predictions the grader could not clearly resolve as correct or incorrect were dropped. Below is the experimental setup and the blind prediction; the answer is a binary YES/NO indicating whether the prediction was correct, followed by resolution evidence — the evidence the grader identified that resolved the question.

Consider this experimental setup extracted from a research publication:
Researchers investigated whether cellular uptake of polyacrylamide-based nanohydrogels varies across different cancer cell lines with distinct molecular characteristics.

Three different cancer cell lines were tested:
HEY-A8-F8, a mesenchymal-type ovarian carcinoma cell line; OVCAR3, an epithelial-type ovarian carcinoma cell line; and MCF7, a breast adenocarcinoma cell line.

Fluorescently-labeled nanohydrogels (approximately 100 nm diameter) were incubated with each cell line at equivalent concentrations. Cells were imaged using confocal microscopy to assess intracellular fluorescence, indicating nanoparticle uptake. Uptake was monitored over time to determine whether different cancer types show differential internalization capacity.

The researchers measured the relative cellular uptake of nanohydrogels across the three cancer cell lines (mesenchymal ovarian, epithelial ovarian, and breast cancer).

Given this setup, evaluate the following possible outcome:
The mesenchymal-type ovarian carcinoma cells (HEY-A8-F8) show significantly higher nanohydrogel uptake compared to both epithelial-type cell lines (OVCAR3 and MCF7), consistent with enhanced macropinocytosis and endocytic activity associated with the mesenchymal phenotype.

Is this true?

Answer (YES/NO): NO